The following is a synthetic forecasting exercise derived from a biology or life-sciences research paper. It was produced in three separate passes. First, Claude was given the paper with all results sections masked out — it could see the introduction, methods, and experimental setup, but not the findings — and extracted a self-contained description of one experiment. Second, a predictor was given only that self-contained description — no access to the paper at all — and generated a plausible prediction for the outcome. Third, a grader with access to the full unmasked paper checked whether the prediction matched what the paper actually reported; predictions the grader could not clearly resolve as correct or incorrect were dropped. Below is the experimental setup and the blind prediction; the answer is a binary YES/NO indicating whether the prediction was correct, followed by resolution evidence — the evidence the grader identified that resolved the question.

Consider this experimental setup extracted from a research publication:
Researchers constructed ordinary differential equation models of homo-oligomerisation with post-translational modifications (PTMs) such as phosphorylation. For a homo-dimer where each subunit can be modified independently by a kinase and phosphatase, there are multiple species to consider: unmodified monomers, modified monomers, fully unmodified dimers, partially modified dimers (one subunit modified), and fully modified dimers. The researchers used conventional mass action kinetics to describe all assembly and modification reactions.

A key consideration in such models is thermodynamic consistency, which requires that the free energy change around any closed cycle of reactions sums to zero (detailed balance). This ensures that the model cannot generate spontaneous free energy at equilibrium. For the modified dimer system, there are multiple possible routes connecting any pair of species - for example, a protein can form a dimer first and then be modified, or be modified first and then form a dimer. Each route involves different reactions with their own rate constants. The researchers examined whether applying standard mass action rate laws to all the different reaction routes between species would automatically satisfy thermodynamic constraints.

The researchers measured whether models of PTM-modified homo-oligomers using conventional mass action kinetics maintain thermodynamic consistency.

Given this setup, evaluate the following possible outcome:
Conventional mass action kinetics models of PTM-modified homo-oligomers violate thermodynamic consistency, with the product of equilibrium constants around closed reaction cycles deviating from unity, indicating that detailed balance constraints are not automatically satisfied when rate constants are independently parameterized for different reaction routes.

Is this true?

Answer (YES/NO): YES